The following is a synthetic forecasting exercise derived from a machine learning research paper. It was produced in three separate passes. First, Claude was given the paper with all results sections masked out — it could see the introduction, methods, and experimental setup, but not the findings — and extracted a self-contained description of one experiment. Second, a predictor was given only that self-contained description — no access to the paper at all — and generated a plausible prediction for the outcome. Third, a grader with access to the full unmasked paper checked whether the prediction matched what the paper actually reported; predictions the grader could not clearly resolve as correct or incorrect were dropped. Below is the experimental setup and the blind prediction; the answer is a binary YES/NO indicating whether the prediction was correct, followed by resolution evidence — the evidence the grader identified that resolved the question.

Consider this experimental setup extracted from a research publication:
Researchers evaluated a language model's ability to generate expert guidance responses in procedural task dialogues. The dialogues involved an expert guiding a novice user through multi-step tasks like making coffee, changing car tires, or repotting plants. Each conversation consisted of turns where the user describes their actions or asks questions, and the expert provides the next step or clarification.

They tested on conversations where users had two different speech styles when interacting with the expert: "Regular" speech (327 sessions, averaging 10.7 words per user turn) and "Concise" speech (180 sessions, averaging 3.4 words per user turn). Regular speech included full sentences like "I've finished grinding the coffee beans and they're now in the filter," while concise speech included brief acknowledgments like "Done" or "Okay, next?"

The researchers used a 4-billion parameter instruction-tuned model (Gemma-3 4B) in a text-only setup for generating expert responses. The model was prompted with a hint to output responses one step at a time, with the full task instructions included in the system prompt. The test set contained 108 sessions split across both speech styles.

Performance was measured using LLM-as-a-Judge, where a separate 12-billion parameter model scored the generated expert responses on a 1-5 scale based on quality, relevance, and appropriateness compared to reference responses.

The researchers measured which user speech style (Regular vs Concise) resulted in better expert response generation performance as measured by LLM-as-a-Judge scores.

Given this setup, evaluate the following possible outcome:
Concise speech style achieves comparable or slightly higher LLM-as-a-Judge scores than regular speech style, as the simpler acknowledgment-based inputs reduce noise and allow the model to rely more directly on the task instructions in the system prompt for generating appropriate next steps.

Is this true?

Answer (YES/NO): NO